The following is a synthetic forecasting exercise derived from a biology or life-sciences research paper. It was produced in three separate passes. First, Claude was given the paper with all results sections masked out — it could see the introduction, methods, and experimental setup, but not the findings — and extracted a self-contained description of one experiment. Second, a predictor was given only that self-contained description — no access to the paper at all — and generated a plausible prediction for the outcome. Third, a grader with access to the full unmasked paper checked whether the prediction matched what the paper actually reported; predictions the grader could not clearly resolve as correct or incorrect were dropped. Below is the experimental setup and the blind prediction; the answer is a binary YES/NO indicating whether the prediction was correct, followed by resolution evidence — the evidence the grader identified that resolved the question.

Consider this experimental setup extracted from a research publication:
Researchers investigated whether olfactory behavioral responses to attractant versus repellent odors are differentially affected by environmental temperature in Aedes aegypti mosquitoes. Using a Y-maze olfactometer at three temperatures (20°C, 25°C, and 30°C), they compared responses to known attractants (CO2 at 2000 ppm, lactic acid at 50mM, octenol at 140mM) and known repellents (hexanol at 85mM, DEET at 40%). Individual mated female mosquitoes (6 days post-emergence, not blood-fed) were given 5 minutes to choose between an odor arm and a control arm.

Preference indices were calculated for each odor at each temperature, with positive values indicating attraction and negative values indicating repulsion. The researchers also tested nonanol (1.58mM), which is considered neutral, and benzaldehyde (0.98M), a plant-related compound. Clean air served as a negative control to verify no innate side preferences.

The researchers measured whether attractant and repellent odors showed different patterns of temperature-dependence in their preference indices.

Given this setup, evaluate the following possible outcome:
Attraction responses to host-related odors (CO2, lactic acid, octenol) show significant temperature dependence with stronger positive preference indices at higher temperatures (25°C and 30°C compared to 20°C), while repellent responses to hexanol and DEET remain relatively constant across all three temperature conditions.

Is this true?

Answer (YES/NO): NO